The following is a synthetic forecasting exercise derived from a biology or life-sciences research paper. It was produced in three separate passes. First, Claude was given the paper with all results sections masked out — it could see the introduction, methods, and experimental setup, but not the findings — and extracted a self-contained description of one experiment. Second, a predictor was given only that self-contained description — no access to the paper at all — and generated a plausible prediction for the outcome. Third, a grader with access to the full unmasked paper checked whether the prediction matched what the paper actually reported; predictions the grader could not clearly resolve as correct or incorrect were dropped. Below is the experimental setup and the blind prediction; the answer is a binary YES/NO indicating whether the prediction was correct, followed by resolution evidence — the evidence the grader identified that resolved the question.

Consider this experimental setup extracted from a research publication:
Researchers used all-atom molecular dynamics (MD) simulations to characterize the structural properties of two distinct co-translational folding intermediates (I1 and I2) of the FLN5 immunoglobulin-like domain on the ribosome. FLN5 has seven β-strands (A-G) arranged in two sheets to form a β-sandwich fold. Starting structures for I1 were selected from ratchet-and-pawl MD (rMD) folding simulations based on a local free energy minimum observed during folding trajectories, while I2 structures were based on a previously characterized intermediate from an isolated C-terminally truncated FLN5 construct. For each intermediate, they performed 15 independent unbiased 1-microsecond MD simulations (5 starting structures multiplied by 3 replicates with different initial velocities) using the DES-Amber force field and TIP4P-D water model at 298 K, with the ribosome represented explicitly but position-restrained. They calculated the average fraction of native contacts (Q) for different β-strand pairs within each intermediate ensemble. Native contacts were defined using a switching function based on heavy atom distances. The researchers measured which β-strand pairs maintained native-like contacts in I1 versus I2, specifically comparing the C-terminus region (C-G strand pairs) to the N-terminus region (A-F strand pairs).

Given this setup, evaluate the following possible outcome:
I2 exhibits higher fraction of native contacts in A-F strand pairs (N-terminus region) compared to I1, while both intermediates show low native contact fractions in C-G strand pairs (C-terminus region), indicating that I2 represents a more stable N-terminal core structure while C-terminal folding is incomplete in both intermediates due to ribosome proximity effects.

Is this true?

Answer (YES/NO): NO